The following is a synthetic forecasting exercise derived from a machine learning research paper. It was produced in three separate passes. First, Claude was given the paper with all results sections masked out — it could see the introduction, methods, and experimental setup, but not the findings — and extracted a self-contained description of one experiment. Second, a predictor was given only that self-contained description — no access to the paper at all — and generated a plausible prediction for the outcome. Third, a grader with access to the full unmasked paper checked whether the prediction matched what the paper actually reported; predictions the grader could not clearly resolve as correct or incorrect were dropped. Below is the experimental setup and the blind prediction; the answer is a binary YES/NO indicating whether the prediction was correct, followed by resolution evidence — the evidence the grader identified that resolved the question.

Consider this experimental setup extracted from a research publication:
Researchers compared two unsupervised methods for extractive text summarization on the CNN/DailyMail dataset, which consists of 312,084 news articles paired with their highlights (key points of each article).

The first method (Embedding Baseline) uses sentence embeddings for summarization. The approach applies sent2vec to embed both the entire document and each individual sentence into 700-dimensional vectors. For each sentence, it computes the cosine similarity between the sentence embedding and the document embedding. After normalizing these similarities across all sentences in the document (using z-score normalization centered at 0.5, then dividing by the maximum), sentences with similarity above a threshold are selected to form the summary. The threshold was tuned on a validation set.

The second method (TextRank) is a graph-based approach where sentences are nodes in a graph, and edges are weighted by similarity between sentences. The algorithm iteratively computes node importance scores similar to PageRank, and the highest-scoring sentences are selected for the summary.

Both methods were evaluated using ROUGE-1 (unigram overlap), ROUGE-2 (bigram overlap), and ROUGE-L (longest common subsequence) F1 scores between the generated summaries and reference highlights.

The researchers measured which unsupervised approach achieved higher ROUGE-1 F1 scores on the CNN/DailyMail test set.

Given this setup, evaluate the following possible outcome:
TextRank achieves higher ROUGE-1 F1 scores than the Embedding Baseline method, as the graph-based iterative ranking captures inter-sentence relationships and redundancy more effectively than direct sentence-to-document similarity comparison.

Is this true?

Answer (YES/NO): NO